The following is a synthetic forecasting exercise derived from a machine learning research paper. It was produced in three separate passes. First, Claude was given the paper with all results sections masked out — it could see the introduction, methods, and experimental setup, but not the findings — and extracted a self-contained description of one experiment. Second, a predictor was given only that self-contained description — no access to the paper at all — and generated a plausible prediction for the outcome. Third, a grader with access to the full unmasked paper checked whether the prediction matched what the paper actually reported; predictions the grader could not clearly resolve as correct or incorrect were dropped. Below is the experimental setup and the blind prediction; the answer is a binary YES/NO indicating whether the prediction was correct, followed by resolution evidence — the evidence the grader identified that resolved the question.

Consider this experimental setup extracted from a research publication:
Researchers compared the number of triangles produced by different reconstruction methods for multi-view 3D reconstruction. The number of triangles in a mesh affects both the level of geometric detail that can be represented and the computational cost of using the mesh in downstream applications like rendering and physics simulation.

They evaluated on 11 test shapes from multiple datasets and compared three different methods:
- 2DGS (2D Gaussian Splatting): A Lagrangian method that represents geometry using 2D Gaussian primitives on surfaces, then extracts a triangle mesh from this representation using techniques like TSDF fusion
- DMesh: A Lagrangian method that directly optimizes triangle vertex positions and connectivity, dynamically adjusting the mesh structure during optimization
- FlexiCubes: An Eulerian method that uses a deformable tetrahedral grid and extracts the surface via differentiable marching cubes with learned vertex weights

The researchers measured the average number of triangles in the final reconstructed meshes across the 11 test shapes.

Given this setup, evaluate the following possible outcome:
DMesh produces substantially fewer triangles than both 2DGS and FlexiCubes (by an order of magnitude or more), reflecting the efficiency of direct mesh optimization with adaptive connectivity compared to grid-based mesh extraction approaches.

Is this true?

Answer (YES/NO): NO